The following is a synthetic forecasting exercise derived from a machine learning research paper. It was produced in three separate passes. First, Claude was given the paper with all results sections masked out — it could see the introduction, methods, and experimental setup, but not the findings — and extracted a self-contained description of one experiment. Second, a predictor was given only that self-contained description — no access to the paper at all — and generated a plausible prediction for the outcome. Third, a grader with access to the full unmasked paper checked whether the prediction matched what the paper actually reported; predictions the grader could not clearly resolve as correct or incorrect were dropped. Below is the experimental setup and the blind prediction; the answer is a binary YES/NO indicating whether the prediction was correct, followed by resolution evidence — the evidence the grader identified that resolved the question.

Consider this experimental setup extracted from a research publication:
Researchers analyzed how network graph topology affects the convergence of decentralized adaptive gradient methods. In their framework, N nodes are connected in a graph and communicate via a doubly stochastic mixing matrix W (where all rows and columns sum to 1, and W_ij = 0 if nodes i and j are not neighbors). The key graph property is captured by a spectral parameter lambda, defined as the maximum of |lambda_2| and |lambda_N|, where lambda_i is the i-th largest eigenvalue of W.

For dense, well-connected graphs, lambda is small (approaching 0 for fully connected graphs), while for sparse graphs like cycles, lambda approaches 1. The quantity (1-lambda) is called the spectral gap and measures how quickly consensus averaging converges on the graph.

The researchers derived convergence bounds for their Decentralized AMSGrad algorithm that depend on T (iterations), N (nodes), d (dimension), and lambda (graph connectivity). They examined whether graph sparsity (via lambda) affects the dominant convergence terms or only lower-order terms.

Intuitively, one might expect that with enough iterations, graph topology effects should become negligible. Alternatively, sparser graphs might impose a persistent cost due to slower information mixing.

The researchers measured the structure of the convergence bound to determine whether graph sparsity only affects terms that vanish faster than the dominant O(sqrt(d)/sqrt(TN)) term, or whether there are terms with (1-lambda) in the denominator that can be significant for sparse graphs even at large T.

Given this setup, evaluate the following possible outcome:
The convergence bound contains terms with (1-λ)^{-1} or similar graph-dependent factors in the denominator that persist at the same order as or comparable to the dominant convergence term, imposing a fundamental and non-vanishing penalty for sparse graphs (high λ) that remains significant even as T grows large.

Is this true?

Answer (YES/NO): NO